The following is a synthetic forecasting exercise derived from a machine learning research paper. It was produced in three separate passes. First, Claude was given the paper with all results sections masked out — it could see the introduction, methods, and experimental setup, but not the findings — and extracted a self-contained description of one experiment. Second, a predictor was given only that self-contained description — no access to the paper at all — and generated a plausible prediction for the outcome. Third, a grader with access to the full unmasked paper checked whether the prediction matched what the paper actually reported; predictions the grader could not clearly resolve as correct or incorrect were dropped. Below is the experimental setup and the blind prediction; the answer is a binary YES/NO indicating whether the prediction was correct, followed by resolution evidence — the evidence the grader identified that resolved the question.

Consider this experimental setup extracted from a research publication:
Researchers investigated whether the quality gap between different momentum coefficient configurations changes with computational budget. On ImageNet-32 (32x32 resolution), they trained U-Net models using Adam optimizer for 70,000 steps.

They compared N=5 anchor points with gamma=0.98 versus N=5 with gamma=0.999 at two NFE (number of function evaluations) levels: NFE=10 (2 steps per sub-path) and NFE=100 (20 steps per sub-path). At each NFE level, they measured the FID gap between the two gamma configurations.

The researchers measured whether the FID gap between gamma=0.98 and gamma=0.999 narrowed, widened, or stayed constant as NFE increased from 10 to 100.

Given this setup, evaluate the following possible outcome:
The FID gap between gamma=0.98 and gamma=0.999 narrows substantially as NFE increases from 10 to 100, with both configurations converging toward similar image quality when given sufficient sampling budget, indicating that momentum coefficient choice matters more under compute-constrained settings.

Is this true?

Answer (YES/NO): NO